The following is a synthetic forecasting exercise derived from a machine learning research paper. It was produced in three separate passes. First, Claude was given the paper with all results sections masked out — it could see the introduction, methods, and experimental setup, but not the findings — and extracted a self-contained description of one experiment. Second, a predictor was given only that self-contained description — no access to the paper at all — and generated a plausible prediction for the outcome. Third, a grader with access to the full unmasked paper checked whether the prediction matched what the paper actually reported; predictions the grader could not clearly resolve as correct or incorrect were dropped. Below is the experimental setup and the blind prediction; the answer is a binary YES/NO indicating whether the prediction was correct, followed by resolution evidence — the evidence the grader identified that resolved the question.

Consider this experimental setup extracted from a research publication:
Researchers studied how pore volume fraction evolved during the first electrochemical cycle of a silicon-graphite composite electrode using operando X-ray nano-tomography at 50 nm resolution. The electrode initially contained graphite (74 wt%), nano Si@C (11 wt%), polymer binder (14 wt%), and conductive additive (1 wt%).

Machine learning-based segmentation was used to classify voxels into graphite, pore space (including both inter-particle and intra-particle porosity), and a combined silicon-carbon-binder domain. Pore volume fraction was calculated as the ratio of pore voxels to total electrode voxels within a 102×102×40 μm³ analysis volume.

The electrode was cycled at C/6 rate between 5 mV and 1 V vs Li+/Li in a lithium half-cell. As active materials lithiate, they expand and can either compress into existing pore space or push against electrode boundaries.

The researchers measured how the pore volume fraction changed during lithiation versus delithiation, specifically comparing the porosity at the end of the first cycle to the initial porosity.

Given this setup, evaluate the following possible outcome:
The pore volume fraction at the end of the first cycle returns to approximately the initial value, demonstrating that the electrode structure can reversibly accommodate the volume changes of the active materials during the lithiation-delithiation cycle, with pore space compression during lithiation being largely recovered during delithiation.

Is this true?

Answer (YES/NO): NO